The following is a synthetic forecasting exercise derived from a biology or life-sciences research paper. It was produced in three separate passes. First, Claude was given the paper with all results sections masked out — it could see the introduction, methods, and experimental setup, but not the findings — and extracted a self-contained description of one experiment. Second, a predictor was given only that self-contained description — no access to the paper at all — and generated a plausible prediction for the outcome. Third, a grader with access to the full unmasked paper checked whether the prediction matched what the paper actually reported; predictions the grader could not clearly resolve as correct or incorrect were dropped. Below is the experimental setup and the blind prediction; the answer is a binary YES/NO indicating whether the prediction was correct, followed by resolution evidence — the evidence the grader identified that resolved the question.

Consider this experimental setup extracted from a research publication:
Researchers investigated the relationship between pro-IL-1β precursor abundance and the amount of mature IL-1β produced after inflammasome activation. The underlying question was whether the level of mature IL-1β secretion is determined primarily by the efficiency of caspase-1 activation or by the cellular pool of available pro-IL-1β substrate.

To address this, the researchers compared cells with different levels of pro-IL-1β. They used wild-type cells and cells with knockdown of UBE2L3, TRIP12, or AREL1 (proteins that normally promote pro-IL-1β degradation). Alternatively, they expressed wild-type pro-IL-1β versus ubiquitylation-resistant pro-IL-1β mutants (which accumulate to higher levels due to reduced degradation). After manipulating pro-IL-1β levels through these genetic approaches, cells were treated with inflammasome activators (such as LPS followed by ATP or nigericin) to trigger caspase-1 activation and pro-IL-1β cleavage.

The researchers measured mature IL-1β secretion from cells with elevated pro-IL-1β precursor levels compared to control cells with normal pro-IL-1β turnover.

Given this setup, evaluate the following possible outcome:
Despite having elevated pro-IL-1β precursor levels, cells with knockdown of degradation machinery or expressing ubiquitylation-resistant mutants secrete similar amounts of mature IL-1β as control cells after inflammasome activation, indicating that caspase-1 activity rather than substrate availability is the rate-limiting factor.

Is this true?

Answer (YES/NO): NO